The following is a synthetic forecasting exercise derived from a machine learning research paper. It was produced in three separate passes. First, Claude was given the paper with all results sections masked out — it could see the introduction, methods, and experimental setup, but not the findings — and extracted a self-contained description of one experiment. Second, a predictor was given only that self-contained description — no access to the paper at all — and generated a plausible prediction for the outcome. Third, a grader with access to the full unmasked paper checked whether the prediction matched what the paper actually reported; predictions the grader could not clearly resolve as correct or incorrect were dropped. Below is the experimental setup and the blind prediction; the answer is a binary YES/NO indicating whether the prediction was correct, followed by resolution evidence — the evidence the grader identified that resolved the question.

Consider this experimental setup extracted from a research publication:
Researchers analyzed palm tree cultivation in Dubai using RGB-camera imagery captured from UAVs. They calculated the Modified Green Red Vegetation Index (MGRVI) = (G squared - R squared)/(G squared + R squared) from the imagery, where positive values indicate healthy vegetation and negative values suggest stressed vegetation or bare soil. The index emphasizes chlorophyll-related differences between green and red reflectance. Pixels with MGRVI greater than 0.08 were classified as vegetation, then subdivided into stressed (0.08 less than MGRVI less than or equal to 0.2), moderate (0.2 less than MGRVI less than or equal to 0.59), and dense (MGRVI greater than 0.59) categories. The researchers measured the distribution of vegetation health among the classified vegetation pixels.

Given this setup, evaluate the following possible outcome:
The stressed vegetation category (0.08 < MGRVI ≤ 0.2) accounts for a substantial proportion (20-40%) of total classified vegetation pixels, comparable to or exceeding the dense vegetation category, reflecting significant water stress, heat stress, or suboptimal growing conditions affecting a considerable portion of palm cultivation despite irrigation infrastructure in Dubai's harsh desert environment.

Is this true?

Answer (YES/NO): NO